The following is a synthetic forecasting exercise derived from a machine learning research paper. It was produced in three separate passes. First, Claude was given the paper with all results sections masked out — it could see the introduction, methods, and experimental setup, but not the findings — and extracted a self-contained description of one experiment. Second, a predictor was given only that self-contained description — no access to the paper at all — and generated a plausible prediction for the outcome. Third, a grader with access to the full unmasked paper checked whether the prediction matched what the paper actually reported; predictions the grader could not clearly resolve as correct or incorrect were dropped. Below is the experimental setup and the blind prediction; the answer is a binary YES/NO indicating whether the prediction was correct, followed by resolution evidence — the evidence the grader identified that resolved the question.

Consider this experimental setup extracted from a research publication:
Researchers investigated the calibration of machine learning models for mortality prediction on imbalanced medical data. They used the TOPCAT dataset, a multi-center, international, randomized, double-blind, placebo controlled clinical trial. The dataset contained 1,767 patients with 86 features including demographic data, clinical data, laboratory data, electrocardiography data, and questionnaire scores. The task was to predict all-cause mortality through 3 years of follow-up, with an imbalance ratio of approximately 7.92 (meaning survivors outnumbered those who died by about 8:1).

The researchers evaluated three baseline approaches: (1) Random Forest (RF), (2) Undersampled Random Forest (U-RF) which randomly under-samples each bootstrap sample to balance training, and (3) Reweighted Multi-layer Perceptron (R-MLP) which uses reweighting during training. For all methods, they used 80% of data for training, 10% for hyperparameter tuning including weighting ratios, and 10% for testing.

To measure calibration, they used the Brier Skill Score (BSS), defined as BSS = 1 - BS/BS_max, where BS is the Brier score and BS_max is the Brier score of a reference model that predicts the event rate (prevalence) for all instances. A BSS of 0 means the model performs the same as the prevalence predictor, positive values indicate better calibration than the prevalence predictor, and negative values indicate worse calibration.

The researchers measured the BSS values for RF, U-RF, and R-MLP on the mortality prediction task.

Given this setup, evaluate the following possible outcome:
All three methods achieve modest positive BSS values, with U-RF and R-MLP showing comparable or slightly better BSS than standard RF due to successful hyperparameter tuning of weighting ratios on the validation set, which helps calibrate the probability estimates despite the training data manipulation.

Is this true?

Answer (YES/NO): NO